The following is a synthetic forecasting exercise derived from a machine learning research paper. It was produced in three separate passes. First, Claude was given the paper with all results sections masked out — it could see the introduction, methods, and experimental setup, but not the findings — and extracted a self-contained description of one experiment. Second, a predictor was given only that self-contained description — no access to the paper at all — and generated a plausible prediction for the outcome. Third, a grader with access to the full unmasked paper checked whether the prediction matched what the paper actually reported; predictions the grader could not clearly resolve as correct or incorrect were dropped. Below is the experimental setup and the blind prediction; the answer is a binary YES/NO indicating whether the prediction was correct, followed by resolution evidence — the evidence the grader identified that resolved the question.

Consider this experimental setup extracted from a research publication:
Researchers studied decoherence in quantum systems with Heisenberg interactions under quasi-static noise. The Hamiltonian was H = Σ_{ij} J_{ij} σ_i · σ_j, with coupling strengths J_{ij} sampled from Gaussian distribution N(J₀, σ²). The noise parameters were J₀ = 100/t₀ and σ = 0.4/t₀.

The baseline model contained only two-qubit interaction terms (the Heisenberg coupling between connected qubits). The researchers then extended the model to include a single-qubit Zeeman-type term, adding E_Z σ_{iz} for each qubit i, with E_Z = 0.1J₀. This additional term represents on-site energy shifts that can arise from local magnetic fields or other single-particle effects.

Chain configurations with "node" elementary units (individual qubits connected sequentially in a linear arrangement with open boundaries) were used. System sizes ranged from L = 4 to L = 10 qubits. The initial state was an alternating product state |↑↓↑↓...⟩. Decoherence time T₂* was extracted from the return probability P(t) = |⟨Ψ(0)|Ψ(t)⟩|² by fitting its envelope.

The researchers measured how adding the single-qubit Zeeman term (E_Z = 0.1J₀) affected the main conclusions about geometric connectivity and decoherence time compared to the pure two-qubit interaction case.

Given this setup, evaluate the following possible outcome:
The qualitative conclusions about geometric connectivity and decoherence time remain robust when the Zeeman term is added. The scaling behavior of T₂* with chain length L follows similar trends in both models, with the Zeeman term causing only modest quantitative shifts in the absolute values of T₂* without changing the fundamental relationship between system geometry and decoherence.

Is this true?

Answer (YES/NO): YES